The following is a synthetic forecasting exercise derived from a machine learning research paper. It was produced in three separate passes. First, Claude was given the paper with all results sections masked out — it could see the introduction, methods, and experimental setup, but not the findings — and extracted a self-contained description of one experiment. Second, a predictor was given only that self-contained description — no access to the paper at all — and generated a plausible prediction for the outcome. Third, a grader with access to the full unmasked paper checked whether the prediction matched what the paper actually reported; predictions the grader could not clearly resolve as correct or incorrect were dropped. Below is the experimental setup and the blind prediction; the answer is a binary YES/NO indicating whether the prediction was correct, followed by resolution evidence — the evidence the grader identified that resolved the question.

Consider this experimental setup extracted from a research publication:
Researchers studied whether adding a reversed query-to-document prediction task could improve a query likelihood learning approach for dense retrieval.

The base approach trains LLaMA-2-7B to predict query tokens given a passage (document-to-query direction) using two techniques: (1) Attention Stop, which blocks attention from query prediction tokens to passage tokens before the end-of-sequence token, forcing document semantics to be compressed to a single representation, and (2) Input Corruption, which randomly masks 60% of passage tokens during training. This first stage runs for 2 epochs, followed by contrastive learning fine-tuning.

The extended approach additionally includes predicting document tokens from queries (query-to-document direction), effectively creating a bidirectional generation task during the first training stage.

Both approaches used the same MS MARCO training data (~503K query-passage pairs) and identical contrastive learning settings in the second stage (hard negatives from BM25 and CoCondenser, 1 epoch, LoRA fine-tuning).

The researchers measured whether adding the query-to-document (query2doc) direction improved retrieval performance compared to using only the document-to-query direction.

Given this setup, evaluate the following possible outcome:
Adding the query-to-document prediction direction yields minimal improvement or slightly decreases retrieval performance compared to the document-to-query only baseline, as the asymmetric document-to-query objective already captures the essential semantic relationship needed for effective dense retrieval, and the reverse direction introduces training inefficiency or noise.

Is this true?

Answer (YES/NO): NO